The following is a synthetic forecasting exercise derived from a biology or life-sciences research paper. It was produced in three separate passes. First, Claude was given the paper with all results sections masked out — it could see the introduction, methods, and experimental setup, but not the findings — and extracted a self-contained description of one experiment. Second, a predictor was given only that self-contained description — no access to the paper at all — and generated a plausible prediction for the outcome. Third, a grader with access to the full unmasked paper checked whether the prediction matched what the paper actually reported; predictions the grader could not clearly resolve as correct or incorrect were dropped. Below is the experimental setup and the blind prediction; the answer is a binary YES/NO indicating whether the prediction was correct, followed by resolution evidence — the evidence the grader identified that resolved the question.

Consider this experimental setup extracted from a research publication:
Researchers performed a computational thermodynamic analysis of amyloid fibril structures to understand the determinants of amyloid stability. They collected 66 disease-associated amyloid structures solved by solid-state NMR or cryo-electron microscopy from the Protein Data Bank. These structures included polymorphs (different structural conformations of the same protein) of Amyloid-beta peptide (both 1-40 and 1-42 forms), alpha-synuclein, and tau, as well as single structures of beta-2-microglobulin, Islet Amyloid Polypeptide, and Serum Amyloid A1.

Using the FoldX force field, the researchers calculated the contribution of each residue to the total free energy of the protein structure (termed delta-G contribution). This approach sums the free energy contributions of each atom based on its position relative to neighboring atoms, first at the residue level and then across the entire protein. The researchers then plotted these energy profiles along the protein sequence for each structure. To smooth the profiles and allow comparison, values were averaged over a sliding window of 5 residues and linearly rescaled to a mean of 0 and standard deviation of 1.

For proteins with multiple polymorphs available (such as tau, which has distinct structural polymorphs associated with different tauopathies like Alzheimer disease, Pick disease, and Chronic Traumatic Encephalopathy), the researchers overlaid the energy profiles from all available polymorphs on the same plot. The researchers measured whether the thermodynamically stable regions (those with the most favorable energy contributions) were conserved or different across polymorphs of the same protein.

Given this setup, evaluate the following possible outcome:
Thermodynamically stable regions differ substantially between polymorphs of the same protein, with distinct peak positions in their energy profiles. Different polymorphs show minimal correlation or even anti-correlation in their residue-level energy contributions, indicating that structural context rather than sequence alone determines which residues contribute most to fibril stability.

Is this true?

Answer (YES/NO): NO